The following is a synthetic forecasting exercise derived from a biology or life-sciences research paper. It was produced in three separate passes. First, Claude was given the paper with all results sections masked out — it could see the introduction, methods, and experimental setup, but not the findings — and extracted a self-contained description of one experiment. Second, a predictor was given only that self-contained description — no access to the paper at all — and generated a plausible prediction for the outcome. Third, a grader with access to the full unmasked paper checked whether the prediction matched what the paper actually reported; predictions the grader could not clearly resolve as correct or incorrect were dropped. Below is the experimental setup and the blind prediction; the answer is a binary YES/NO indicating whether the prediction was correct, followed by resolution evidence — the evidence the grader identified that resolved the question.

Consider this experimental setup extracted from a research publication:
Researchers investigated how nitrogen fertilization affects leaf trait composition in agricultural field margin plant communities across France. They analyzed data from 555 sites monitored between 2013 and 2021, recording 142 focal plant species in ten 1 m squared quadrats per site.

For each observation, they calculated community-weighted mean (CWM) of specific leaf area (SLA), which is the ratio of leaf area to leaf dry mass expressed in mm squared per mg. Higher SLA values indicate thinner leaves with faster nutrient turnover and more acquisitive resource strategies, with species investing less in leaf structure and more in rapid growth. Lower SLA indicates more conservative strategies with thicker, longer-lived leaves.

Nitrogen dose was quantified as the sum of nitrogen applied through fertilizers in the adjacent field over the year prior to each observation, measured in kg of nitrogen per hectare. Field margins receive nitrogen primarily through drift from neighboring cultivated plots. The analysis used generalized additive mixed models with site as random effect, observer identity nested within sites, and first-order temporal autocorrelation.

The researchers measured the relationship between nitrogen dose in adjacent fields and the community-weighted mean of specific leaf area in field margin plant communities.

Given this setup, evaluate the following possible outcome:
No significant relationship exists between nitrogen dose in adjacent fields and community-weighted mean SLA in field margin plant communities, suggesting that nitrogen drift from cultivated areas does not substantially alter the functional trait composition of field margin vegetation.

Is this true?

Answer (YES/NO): YES